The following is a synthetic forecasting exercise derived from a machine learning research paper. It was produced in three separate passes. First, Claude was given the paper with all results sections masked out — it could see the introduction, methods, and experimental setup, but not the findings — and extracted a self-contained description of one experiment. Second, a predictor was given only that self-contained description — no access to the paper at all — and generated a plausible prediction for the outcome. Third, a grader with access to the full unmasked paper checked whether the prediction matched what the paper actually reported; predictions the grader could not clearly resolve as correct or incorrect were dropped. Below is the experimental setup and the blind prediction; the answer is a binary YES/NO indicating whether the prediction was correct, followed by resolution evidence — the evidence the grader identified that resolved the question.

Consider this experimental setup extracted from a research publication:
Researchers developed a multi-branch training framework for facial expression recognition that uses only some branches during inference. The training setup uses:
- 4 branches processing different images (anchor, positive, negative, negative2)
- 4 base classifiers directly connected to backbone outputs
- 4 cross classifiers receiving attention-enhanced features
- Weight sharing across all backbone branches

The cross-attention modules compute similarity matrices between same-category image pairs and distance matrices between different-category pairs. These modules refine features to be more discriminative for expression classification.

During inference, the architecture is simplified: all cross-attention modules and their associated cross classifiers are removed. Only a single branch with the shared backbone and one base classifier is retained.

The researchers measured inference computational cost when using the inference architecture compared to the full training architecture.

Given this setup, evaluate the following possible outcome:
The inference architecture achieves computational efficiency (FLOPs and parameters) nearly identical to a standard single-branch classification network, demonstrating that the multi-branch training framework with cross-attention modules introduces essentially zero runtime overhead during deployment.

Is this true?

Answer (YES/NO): YES